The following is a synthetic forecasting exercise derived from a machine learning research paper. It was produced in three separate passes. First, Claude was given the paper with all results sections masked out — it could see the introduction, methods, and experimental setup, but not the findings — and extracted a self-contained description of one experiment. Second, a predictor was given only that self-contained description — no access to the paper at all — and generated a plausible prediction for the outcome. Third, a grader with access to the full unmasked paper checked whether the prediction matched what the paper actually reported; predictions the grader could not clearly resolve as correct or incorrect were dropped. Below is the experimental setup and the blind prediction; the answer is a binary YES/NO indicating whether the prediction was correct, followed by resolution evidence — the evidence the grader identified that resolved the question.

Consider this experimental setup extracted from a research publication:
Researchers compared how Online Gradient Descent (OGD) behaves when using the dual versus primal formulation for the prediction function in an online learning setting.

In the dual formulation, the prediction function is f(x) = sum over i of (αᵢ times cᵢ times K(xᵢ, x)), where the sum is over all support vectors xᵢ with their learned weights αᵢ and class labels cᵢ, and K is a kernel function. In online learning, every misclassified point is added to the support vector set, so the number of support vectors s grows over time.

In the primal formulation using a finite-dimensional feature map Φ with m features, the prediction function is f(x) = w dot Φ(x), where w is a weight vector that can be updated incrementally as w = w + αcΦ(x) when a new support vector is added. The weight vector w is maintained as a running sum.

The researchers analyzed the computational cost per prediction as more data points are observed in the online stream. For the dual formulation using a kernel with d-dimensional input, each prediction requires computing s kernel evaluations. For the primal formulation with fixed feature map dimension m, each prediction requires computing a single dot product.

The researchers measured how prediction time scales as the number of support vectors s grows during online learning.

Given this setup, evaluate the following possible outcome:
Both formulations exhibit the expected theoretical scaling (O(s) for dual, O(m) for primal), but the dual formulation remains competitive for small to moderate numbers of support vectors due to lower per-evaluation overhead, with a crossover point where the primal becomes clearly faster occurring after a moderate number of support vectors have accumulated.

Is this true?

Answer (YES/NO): NO